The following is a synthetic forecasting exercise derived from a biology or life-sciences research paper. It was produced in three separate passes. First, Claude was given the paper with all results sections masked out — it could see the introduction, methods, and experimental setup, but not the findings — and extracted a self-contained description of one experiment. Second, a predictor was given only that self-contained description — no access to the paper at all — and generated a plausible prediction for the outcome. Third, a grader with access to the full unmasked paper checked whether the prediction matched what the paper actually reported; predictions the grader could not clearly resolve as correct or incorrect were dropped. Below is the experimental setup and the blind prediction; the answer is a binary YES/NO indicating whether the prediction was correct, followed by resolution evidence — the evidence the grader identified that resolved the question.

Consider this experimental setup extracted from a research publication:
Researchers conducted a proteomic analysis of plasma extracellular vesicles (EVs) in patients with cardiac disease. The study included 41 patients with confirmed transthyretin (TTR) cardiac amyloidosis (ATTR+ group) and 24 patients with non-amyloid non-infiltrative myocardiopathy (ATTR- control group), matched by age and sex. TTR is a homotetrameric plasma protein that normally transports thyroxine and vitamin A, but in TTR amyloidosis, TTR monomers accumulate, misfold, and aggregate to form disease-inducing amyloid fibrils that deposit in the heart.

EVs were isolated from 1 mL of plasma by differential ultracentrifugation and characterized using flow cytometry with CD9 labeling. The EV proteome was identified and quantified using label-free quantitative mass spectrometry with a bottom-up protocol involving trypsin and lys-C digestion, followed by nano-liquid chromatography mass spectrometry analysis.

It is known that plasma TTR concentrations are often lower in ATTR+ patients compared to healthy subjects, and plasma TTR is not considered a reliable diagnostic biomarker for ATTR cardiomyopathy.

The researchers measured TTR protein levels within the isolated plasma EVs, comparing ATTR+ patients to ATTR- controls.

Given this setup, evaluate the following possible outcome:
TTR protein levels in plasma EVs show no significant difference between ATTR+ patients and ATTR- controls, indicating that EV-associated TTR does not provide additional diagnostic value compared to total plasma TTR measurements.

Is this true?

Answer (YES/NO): NO